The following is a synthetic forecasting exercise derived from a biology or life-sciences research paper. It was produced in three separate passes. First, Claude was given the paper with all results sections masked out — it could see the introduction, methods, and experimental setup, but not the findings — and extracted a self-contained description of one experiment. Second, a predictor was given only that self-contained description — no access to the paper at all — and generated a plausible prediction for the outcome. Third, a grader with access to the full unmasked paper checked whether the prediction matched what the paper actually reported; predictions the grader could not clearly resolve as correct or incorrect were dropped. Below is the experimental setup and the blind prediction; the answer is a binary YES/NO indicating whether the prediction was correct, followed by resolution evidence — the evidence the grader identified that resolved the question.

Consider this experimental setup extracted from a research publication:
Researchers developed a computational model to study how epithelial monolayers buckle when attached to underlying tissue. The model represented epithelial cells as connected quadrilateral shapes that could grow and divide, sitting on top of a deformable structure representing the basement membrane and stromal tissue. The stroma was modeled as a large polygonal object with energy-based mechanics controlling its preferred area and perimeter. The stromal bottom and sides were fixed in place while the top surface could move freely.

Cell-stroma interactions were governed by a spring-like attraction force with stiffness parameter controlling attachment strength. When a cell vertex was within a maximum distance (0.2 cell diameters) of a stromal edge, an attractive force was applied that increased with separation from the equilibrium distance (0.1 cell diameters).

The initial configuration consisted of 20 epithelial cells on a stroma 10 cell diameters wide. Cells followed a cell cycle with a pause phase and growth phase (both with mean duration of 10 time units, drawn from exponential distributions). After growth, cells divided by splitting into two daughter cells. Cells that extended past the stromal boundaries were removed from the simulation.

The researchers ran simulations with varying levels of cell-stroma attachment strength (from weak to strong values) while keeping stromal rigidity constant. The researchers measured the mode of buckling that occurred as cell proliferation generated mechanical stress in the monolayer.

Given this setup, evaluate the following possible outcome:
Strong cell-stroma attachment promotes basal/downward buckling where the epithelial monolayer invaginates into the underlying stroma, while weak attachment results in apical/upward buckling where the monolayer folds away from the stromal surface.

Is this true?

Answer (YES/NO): NO